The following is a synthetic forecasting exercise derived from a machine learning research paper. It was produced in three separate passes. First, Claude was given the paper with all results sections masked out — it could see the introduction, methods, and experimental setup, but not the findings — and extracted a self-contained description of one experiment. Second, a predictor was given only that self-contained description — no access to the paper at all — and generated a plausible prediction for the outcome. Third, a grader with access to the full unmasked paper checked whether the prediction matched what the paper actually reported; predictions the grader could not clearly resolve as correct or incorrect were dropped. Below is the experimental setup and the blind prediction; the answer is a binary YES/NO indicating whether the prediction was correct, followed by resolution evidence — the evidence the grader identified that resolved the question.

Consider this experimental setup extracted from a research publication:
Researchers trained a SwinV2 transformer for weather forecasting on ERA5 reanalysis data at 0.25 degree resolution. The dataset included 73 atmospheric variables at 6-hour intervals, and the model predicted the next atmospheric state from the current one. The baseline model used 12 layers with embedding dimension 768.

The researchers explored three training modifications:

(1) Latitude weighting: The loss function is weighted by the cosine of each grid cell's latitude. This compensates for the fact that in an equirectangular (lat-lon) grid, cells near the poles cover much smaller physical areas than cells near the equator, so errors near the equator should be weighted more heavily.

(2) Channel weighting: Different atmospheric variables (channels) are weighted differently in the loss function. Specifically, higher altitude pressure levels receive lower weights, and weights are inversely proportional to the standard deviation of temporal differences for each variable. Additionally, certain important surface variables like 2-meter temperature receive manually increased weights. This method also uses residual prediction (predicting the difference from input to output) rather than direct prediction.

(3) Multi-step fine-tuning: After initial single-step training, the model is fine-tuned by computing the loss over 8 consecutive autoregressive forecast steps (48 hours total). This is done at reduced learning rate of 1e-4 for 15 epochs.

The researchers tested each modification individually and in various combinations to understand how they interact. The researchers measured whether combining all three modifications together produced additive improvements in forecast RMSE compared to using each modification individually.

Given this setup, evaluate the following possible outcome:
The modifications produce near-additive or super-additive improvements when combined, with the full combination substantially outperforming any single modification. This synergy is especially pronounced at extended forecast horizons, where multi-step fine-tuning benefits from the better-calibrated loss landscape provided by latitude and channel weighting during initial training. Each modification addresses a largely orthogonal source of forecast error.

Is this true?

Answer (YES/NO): NO